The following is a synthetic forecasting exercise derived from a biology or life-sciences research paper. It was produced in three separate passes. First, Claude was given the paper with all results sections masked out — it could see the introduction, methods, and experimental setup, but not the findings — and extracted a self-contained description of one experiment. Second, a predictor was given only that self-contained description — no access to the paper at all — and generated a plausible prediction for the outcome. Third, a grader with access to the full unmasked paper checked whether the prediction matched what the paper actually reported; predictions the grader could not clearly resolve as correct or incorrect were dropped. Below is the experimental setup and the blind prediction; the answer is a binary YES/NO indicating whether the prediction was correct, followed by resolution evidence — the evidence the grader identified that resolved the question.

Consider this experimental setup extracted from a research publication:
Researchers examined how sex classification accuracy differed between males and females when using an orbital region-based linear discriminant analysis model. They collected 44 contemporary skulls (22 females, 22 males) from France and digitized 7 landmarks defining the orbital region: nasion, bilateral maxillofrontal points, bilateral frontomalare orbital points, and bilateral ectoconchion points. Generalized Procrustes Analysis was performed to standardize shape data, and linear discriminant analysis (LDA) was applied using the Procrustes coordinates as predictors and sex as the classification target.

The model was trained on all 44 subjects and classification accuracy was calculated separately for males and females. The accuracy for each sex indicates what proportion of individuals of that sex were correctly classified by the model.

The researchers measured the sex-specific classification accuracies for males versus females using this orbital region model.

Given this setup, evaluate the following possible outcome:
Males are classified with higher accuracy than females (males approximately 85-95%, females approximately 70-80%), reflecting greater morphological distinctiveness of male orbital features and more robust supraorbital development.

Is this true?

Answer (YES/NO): NO